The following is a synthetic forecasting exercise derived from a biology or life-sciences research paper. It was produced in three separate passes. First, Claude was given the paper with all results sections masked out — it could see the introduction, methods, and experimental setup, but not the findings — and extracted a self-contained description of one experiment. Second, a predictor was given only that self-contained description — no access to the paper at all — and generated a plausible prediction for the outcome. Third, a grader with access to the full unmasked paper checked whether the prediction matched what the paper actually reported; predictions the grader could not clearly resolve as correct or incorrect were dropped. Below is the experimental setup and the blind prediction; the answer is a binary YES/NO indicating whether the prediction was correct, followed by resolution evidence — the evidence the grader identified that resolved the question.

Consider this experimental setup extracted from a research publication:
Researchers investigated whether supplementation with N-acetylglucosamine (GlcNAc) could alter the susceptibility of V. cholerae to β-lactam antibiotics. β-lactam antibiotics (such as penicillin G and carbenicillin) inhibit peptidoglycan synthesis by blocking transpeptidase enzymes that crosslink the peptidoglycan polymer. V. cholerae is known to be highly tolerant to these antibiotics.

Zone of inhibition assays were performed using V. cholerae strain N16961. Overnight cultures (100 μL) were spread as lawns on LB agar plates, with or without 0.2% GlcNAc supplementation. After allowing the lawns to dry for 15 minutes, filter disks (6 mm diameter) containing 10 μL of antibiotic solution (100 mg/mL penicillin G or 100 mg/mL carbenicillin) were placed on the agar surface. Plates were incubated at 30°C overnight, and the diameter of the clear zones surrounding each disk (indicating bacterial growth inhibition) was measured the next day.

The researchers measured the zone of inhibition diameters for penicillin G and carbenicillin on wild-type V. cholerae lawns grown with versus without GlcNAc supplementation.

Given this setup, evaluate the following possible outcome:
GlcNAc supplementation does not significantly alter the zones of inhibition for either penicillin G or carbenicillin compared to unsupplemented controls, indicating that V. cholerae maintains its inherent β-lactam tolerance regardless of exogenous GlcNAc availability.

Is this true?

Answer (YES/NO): YES